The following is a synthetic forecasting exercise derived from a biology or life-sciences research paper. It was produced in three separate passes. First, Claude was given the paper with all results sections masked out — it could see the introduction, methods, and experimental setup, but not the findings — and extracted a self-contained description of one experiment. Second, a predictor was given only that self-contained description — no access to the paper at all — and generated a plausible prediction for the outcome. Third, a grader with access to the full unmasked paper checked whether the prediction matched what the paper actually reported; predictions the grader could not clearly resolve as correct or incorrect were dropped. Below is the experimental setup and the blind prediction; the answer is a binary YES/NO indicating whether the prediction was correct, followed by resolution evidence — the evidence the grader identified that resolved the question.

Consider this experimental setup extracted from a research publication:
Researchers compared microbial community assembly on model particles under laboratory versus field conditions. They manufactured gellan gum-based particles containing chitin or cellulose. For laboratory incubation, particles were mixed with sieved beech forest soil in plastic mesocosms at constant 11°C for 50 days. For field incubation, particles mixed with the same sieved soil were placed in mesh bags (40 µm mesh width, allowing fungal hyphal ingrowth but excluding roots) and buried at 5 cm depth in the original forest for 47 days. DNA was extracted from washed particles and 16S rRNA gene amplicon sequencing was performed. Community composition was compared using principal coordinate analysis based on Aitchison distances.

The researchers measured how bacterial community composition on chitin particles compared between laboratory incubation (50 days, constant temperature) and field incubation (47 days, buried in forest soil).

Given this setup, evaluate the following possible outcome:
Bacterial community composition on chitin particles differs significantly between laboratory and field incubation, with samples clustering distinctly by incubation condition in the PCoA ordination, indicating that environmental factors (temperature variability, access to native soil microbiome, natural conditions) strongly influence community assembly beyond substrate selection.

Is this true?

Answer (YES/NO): NO